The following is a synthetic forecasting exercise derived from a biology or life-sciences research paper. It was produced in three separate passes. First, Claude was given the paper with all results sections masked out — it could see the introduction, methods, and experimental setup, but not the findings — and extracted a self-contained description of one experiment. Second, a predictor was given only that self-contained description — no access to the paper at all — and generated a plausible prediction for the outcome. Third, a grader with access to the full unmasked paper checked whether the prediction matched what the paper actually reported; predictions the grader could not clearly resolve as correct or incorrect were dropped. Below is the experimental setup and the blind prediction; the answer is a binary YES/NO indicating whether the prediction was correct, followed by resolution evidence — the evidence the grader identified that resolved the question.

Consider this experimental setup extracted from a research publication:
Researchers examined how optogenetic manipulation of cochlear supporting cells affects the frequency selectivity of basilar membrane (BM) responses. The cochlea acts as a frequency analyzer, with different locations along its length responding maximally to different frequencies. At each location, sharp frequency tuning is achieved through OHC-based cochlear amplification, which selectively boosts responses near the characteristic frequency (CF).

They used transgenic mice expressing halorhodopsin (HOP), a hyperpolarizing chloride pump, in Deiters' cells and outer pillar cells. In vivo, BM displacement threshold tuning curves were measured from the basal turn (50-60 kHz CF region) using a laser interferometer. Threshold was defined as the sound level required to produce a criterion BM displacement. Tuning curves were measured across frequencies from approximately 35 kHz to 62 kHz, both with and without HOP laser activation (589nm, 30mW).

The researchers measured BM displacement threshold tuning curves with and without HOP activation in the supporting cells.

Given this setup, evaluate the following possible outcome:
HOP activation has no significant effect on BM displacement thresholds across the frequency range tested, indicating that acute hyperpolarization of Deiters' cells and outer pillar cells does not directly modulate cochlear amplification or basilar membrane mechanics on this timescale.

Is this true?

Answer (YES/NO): NO